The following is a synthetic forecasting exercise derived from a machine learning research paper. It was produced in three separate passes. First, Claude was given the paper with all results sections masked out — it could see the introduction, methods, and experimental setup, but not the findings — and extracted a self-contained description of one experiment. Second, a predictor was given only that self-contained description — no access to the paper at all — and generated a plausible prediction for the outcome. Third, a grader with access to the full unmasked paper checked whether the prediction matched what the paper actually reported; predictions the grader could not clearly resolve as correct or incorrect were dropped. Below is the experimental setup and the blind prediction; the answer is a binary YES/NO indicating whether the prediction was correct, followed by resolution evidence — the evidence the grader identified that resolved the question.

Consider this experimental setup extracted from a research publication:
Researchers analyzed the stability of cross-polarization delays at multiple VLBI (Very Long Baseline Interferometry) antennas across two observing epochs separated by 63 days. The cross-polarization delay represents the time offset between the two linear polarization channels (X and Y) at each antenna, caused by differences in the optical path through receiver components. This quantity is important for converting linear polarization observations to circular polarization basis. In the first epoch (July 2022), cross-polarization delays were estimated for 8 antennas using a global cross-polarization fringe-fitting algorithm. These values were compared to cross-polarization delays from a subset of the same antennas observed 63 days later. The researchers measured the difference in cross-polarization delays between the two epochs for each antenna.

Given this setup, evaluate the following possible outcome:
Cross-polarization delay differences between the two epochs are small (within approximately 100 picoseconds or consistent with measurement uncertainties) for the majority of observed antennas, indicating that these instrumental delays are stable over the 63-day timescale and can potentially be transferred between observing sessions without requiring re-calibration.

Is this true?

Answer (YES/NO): YES